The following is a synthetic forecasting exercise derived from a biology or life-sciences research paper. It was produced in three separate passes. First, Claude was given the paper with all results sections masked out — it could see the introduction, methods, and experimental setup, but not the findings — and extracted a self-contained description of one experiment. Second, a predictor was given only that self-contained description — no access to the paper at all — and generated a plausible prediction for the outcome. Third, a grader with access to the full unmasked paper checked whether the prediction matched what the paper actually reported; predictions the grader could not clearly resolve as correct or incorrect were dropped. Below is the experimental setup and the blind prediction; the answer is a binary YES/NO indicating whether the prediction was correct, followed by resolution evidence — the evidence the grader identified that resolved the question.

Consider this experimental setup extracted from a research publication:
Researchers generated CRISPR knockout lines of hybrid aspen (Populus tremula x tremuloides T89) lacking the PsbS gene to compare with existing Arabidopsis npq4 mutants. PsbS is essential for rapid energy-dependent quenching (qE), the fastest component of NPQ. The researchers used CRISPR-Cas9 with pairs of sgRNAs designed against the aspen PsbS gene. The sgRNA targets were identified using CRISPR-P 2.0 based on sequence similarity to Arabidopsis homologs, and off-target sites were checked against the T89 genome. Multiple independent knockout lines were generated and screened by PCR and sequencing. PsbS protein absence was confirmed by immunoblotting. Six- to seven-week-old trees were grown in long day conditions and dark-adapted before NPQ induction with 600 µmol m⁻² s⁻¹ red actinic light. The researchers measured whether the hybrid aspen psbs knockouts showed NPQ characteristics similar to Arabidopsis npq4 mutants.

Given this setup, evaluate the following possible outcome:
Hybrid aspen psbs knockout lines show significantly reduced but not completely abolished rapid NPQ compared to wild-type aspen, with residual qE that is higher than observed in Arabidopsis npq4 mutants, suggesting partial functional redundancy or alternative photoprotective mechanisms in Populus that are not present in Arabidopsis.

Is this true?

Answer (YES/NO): NO